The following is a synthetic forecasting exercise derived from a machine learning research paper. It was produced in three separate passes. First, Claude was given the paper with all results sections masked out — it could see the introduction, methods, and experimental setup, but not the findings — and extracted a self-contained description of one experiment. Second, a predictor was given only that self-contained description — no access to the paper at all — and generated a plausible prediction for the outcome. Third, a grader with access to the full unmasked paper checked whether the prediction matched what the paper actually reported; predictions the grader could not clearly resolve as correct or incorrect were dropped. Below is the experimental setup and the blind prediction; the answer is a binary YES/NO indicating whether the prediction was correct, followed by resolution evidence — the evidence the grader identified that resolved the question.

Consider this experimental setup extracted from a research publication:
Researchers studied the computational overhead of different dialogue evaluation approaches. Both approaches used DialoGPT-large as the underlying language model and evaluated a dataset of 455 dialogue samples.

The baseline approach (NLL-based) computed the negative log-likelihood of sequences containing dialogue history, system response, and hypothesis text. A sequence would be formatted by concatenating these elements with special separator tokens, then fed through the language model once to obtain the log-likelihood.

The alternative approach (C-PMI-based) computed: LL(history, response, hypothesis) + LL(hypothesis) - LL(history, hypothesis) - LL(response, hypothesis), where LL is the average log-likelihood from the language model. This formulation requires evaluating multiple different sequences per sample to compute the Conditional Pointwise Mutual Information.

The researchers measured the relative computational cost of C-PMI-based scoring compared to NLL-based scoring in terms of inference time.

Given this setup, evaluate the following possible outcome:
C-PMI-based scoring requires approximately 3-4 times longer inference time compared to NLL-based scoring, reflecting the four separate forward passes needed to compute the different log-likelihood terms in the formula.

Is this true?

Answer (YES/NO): NO